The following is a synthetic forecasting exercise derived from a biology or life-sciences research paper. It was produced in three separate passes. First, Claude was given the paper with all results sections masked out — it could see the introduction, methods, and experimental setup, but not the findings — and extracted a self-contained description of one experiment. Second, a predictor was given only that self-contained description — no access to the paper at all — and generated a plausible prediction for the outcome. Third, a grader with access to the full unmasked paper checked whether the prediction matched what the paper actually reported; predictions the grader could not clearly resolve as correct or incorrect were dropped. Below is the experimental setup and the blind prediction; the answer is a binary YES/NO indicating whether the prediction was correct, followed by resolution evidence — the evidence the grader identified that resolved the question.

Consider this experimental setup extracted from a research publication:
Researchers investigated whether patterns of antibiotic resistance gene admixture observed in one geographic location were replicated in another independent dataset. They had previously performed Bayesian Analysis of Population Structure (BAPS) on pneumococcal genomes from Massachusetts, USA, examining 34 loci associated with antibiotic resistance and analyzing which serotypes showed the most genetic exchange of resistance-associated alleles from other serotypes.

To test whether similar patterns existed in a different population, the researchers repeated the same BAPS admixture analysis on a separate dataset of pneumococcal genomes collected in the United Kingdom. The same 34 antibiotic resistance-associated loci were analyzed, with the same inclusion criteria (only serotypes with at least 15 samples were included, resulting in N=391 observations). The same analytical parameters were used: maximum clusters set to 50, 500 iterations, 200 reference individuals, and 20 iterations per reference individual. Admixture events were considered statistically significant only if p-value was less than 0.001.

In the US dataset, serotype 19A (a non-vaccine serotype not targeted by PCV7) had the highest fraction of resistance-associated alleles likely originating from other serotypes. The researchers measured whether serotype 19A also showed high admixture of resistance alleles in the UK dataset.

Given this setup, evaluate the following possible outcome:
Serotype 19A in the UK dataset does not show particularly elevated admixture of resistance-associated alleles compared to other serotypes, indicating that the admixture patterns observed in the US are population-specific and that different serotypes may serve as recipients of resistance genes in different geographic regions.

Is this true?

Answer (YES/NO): NO